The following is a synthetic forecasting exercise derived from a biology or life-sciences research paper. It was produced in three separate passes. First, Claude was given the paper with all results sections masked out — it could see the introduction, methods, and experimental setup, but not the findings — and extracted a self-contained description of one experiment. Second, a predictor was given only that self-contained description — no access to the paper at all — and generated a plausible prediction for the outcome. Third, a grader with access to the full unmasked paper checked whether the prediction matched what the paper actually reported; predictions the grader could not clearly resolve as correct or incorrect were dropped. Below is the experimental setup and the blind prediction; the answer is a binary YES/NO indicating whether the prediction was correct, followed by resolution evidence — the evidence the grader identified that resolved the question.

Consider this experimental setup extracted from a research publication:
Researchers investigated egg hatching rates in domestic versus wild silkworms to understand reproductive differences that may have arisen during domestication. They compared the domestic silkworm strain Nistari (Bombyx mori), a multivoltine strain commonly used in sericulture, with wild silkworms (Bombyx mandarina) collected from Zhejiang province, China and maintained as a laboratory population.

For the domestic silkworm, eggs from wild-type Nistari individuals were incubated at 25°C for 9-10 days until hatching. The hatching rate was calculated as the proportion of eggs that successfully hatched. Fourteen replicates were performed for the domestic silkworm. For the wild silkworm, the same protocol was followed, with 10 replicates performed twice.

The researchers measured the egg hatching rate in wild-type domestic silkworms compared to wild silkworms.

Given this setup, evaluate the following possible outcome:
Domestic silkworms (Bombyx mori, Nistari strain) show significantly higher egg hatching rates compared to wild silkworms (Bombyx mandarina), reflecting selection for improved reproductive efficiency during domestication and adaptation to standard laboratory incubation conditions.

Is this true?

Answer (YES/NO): YES